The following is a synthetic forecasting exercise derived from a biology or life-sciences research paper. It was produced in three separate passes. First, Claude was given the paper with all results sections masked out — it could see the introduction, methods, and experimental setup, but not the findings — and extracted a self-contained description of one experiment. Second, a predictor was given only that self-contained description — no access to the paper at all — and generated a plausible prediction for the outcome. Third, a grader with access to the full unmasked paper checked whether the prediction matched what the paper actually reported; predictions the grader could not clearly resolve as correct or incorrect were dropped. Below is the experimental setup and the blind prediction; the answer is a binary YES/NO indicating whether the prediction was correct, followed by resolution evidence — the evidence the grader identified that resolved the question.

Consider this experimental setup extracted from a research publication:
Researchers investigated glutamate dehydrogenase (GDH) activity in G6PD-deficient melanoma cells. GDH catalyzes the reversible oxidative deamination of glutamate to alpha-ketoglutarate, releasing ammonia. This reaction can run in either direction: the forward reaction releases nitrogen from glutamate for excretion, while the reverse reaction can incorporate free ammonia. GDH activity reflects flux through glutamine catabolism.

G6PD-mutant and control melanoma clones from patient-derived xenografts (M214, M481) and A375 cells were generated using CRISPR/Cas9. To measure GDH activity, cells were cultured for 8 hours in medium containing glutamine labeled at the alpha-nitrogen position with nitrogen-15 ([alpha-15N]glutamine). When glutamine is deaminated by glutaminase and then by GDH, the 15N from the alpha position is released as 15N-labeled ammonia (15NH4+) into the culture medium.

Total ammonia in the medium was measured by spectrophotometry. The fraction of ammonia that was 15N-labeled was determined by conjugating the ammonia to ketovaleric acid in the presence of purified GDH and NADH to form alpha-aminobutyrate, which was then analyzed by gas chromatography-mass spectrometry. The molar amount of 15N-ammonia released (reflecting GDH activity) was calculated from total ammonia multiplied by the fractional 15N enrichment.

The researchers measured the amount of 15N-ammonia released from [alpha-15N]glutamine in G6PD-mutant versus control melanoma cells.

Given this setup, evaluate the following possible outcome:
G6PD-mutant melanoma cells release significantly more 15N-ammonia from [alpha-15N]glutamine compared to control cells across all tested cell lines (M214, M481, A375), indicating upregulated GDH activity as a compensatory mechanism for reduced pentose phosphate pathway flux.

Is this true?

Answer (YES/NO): YES